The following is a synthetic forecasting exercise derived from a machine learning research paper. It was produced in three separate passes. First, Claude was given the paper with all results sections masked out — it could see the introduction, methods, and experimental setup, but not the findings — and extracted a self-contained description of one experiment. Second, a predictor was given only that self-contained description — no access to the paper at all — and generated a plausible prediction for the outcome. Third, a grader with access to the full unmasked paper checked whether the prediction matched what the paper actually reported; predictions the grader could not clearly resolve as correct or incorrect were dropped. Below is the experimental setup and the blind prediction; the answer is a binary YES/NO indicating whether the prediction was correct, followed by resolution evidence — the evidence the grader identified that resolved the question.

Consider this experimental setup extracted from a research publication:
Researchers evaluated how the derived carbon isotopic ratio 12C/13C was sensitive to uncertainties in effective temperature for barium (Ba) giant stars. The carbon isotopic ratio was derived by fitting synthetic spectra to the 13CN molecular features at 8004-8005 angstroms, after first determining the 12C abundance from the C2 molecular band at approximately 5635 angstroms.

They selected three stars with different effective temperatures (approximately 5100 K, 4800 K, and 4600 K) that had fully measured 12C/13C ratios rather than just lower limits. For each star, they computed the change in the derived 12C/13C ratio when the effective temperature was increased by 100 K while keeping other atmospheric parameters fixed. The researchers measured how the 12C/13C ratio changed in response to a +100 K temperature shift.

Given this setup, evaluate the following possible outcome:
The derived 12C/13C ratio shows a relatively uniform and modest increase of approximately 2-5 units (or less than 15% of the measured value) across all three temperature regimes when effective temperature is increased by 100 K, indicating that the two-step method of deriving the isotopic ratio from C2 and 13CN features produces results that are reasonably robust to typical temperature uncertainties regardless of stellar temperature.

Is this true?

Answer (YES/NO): NO